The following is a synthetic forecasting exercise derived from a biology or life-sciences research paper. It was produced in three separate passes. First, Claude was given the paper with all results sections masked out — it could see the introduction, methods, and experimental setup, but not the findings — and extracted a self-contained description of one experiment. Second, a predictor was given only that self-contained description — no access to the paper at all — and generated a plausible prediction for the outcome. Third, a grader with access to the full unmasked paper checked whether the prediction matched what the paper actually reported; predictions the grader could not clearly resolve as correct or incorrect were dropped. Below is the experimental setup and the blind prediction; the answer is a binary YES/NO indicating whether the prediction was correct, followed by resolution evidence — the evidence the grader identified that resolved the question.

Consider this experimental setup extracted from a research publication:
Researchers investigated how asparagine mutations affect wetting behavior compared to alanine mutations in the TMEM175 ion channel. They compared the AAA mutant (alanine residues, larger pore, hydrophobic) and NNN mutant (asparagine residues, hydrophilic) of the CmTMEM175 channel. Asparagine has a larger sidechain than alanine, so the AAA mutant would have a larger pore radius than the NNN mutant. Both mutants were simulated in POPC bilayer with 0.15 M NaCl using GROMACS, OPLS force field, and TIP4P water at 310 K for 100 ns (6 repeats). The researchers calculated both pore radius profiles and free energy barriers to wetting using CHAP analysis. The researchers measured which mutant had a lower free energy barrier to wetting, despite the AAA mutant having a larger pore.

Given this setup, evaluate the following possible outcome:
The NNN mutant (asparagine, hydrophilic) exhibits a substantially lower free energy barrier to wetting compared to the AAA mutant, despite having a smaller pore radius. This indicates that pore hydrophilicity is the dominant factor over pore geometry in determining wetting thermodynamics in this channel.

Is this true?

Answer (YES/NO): NO